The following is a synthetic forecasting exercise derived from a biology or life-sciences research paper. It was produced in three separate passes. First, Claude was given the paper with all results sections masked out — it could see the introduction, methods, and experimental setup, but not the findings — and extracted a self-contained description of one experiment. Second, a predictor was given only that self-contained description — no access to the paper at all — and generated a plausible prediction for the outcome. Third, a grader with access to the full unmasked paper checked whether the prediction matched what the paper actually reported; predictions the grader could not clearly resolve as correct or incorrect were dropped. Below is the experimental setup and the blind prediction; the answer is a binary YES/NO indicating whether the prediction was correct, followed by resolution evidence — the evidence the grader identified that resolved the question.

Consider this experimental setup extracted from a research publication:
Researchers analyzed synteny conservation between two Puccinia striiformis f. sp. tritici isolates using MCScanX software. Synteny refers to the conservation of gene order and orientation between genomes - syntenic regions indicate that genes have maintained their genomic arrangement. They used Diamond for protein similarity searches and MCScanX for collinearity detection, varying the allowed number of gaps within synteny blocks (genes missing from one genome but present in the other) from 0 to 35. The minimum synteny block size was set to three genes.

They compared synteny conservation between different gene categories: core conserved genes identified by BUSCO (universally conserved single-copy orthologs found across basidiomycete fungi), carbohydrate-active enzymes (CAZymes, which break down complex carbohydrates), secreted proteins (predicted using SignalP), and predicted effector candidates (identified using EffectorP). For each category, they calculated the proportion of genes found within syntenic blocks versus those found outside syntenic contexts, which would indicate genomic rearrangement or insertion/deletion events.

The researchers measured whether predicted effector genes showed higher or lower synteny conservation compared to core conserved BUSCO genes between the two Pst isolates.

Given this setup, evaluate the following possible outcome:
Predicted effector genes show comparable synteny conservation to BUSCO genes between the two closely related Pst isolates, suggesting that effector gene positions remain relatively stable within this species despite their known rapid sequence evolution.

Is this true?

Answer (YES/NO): NO